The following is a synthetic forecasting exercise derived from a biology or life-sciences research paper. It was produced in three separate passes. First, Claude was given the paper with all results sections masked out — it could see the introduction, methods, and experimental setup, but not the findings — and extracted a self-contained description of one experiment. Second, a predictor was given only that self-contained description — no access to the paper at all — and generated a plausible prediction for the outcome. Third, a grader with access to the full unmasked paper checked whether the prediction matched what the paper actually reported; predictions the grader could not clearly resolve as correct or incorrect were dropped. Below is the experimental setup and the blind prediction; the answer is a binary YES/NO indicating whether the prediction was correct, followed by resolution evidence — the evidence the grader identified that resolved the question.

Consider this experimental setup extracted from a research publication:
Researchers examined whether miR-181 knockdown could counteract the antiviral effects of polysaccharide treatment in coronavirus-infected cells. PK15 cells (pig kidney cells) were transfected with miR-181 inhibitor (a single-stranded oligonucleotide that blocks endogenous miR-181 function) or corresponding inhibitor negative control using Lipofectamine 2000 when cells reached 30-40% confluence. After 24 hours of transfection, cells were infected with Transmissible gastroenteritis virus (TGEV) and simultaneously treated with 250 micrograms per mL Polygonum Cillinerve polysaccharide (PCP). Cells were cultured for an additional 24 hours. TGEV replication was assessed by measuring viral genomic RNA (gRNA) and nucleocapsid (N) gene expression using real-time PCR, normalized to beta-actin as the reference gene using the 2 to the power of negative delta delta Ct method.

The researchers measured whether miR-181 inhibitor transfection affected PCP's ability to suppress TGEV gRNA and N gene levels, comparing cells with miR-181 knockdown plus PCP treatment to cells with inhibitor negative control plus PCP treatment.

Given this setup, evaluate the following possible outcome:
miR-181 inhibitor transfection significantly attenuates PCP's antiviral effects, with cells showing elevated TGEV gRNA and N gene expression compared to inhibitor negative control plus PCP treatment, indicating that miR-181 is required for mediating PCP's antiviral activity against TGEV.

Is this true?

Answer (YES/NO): NO